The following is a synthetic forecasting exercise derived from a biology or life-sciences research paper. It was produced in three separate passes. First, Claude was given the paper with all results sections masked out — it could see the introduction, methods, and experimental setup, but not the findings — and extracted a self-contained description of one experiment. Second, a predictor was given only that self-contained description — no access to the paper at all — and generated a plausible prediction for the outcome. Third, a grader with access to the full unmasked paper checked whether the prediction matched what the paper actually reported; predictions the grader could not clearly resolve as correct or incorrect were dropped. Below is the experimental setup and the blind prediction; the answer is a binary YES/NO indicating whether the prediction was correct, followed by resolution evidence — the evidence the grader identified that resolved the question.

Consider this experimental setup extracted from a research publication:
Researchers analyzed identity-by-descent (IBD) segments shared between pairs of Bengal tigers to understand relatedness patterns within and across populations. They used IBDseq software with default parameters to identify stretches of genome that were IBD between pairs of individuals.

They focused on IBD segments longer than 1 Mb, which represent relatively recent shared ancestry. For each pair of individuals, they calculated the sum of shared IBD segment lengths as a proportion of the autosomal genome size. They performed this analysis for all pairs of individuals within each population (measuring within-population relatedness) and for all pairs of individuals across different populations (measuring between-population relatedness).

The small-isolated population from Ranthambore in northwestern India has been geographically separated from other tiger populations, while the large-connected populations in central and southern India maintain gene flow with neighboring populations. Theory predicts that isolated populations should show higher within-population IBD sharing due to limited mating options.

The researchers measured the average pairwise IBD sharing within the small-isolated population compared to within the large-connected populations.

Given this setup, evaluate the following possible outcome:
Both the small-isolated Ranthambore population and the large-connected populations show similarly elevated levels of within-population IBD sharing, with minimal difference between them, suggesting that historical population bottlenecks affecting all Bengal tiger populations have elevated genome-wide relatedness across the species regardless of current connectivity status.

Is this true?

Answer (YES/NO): NO